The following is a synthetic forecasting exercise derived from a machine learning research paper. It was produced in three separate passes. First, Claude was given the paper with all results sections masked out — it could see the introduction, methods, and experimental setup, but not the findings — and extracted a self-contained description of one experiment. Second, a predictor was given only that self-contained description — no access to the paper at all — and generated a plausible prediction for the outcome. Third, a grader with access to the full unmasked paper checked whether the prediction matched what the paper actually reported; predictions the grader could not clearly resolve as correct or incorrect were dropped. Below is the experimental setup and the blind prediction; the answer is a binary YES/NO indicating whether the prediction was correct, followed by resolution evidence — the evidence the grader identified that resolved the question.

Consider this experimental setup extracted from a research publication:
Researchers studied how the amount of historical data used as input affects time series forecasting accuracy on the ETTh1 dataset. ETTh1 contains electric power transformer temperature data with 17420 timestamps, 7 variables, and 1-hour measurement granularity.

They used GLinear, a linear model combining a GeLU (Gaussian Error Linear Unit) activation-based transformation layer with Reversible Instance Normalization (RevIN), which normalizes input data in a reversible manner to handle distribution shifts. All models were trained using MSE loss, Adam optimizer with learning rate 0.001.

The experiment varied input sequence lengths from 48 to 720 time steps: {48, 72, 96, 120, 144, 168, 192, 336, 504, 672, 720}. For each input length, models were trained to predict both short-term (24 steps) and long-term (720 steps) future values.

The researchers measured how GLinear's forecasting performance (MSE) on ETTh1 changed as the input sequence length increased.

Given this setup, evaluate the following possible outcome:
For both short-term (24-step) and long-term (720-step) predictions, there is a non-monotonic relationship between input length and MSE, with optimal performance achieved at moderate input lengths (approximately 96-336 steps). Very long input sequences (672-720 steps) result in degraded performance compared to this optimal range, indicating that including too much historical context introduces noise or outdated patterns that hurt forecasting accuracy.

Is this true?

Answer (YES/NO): NO